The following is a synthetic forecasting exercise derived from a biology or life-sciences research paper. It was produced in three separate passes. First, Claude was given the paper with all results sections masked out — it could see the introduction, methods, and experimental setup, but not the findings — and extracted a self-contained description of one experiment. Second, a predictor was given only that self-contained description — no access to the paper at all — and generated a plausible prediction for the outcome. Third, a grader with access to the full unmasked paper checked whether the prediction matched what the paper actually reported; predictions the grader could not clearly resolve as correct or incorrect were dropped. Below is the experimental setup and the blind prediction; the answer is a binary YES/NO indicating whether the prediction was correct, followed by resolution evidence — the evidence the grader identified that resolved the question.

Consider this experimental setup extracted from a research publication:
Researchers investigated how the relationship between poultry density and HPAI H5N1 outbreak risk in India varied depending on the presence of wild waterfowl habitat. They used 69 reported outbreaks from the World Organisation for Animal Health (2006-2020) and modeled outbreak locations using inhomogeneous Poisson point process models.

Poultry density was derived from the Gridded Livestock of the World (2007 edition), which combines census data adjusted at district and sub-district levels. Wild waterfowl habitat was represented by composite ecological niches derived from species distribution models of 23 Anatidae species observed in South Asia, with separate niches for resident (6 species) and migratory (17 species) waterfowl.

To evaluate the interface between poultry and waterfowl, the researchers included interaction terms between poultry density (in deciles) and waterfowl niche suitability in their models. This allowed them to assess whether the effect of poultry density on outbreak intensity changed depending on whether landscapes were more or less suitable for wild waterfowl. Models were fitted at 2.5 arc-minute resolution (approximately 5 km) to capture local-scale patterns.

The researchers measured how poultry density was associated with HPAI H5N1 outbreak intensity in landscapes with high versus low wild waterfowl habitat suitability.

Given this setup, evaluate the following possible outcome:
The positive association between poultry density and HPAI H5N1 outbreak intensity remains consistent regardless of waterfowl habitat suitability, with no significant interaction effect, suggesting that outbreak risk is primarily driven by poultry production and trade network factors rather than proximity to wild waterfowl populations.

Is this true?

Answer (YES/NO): NO